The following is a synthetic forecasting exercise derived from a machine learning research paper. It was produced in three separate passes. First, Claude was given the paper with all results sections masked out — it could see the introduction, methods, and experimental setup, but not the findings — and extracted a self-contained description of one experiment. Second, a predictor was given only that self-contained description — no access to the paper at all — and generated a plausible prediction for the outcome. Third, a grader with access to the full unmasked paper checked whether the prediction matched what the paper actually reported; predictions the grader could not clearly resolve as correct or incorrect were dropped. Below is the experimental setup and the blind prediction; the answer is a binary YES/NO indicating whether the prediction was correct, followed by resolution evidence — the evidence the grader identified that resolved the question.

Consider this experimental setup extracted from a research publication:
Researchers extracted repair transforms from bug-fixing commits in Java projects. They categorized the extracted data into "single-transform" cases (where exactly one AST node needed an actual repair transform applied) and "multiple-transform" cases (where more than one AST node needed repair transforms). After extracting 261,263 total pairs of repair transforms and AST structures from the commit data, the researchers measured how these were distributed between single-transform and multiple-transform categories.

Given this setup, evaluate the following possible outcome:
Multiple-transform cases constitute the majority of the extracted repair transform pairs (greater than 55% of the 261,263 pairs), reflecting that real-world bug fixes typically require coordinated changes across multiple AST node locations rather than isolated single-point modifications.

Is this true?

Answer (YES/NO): NO